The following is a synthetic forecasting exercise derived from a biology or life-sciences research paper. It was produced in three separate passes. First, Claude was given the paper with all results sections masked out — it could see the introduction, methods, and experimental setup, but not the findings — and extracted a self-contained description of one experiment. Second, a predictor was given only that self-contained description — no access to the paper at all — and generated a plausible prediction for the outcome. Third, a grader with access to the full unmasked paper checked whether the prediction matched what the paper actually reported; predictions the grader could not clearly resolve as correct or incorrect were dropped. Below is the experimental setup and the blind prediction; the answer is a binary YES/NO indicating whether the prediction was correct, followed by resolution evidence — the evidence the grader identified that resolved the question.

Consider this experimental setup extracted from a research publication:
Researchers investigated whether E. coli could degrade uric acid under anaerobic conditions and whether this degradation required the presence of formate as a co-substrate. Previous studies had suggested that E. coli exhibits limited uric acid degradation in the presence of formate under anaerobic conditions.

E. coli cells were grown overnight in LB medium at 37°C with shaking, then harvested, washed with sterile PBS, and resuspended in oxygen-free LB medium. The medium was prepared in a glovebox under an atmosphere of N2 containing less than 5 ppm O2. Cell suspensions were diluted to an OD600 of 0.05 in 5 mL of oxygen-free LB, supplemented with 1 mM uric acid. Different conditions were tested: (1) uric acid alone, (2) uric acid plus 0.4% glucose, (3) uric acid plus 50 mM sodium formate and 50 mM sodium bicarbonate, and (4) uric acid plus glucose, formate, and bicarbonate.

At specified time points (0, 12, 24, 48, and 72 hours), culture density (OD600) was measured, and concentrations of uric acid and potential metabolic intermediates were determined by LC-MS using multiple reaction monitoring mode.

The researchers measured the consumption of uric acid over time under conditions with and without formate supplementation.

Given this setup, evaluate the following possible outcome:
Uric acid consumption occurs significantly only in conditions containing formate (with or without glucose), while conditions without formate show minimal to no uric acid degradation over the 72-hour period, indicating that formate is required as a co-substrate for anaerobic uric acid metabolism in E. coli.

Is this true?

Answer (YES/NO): NO